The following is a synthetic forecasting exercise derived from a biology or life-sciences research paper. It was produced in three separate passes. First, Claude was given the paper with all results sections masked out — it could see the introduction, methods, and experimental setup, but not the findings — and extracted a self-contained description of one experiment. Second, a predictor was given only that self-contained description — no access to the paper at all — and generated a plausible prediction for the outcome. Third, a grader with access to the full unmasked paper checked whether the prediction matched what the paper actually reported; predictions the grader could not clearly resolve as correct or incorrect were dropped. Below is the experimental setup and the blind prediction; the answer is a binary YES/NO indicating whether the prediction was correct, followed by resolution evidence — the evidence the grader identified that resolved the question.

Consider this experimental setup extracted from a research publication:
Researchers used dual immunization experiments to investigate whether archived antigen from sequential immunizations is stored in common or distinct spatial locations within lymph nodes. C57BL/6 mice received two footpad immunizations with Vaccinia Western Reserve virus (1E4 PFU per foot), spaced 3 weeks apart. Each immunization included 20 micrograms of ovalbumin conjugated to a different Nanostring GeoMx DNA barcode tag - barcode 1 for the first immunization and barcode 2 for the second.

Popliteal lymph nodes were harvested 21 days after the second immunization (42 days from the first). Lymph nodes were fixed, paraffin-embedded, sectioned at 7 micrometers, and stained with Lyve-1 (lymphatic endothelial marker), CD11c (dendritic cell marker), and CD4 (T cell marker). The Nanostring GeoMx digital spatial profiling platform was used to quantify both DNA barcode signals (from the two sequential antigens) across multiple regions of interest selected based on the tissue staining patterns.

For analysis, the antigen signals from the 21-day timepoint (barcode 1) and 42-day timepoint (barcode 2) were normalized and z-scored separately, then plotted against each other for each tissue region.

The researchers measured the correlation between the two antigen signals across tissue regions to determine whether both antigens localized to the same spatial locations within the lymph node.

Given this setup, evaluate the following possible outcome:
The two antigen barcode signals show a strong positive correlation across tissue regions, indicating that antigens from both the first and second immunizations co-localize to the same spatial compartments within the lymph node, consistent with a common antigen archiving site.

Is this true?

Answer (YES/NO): YES